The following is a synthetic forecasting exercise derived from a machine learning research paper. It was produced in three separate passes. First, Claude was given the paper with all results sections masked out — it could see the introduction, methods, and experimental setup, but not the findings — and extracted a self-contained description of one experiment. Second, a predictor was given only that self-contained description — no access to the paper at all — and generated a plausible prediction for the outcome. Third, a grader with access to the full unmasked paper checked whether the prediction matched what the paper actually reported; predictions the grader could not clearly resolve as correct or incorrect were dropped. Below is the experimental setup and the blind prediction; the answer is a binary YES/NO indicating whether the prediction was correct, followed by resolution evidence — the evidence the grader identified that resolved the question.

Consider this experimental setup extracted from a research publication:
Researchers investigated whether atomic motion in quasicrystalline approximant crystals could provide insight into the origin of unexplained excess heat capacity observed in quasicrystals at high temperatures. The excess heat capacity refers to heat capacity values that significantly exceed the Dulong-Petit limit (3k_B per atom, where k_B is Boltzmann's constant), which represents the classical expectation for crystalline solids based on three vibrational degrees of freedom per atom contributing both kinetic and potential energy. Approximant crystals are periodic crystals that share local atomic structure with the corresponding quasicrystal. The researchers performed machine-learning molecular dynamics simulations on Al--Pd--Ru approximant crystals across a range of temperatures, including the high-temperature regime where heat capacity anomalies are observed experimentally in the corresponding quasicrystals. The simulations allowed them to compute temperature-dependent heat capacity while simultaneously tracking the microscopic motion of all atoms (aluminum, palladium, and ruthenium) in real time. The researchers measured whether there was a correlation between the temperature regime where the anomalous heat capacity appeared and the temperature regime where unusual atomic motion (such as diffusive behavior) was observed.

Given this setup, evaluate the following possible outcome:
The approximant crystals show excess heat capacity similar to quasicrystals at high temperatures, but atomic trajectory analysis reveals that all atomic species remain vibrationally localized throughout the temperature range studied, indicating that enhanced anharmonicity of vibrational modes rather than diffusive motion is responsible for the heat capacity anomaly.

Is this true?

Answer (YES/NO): NO